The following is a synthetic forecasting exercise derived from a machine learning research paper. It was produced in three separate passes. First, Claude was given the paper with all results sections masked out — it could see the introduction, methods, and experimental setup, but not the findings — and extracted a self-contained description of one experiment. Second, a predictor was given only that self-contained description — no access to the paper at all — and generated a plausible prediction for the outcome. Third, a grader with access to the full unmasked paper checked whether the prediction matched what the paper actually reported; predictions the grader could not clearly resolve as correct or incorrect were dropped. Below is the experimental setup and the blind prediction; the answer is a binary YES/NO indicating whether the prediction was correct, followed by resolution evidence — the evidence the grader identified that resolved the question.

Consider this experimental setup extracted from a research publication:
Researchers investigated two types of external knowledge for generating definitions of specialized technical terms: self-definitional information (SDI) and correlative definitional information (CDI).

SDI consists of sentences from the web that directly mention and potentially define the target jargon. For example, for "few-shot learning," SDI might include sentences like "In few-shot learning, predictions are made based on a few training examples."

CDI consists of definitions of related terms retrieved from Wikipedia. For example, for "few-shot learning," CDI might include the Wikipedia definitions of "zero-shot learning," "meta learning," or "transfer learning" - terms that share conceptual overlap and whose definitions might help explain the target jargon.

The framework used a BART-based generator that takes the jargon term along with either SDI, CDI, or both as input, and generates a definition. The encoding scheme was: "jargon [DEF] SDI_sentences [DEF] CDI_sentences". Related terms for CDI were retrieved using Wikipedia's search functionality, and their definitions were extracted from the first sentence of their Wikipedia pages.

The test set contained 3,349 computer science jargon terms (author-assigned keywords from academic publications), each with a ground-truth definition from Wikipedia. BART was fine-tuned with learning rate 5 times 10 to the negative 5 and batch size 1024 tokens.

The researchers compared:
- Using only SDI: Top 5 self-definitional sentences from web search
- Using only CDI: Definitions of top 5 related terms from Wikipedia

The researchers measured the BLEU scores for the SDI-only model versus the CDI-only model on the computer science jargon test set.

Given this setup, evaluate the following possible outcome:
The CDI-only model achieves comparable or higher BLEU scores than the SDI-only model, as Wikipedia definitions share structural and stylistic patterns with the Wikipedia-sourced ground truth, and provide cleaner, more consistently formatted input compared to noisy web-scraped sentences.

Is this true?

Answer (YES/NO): NO